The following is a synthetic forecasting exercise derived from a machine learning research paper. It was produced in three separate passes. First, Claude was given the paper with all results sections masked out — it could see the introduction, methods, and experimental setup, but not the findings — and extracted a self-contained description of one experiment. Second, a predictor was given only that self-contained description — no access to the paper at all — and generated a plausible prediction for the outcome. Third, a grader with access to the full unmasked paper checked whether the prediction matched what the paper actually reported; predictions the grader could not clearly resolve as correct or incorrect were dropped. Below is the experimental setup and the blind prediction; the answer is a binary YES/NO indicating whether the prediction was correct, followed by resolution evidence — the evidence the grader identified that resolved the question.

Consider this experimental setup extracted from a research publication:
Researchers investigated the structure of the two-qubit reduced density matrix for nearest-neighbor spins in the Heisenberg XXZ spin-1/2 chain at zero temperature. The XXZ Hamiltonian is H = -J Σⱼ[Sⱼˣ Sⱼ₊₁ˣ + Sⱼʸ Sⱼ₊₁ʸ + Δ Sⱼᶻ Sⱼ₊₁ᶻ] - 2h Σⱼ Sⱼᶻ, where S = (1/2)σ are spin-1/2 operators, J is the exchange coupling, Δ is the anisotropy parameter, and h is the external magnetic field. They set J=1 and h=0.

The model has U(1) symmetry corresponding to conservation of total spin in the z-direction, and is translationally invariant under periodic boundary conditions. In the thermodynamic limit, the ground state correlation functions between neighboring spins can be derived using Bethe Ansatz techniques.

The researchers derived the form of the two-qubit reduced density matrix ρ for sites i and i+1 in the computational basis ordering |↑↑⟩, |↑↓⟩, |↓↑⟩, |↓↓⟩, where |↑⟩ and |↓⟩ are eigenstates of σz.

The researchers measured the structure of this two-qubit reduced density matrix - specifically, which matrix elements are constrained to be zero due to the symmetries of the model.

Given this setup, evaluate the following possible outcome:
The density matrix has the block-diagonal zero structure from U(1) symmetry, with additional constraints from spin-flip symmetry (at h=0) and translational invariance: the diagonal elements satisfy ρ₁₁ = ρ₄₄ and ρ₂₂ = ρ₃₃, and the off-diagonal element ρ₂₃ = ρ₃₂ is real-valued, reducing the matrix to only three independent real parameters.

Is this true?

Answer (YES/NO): NO